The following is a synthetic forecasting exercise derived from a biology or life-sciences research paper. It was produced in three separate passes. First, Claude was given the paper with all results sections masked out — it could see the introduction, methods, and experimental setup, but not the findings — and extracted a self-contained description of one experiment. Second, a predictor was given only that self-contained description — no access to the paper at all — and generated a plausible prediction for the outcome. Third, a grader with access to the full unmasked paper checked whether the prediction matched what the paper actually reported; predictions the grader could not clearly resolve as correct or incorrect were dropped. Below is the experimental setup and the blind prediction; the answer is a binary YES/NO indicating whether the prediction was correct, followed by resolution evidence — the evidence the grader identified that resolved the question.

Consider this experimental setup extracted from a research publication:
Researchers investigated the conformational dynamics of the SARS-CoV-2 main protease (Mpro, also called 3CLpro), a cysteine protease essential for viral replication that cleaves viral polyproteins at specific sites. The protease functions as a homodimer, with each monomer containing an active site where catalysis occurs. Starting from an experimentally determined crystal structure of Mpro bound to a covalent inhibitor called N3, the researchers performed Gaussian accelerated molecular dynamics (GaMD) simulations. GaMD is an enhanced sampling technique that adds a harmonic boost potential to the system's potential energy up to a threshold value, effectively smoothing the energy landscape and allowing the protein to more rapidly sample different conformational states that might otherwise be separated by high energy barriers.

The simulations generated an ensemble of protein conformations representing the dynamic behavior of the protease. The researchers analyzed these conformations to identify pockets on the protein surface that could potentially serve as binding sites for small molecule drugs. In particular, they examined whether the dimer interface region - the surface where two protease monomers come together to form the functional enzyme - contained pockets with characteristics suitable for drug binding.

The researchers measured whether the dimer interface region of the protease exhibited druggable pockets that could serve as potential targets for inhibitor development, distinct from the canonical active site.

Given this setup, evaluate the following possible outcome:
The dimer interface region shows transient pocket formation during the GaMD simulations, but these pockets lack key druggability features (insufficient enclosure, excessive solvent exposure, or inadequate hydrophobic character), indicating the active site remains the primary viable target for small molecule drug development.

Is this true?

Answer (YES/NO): NO